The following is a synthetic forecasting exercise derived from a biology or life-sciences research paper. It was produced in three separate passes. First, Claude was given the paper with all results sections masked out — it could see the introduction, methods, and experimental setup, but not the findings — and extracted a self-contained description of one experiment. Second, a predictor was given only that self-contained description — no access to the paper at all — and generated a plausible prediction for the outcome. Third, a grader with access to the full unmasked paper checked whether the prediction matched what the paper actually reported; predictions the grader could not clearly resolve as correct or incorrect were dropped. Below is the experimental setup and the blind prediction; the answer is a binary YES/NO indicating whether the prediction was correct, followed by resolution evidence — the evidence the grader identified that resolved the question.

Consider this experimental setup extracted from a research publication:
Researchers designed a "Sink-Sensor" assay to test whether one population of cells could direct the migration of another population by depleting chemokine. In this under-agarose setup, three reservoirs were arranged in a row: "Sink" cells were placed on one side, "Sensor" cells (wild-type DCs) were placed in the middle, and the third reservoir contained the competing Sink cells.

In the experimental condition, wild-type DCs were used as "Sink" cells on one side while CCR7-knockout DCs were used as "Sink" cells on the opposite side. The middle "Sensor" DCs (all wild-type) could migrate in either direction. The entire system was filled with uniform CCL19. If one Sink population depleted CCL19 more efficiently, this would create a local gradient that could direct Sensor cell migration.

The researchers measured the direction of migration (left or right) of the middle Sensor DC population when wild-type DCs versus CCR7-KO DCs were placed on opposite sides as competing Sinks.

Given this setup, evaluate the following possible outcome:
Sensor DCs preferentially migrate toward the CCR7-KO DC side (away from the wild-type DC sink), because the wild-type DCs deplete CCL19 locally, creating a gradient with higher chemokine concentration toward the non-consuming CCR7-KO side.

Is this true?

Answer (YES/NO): YES